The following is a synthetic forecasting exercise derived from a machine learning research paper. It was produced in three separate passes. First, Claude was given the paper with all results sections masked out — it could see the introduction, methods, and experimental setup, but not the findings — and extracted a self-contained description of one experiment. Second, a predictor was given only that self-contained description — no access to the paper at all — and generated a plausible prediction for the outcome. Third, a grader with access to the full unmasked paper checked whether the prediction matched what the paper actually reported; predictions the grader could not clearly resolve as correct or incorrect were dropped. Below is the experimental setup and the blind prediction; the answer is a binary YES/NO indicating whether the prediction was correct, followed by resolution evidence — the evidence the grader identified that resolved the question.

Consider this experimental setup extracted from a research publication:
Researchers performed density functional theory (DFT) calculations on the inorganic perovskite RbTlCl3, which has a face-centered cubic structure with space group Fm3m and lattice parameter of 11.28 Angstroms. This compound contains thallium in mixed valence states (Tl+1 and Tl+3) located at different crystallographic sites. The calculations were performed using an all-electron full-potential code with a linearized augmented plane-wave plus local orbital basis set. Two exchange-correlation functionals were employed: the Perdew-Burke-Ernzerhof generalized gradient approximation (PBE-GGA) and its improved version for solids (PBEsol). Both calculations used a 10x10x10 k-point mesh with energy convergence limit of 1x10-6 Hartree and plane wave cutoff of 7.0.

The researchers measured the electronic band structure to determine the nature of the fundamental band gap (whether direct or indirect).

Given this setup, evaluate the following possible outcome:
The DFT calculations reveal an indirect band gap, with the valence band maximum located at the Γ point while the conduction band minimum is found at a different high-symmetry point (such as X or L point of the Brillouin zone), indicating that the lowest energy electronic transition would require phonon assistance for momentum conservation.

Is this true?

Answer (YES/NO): NO